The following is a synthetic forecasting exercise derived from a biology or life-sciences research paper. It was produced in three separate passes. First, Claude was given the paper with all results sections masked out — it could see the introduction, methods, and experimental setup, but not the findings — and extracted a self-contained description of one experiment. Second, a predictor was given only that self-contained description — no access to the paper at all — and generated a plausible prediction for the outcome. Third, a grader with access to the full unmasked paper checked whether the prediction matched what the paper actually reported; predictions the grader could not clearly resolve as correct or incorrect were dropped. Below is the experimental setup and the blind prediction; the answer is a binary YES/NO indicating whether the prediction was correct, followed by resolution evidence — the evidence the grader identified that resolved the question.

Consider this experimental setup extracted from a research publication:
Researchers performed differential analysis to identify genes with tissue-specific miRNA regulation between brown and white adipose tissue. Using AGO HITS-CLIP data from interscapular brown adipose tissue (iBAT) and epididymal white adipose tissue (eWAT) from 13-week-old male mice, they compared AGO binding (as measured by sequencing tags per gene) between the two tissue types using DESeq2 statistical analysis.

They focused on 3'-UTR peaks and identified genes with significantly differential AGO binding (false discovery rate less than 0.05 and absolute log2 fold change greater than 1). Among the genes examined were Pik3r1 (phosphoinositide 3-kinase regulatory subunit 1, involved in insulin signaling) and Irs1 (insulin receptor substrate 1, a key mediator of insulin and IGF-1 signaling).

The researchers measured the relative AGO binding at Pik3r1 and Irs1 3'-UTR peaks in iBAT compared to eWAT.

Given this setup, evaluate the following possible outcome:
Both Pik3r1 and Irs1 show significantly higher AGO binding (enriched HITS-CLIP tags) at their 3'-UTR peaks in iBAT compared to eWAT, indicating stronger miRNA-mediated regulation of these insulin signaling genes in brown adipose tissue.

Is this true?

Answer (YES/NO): NO